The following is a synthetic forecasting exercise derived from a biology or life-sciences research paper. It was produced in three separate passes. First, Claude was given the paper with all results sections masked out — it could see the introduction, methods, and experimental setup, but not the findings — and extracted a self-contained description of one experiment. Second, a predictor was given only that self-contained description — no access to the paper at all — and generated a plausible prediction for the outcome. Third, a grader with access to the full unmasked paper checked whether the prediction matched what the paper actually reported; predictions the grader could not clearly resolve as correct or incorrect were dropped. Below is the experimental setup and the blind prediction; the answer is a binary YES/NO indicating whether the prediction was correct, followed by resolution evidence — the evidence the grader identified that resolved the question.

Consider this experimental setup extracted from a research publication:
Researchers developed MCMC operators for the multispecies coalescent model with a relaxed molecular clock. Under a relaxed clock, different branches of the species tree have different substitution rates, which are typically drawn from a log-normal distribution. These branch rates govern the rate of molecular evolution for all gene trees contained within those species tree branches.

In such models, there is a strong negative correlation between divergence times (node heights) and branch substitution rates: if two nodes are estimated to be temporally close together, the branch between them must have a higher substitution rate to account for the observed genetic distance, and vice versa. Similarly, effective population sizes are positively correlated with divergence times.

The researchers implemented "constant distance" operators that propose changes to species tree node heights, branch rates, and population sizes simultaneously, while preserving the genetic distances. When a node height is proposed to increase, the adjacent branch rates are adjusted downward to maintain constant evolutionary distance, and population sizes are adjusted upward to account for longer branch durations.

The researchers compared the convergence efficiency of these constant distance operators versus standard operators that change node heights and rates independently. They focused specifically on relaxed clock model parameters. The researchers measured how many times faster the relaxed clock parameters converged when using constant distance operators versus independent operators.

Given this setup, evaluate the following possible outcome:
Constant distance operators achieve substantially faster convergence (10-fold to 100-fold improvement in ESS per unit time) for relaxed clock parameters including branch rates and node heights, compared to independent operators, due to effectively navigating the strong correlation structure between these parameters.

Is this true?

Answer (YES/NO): YES